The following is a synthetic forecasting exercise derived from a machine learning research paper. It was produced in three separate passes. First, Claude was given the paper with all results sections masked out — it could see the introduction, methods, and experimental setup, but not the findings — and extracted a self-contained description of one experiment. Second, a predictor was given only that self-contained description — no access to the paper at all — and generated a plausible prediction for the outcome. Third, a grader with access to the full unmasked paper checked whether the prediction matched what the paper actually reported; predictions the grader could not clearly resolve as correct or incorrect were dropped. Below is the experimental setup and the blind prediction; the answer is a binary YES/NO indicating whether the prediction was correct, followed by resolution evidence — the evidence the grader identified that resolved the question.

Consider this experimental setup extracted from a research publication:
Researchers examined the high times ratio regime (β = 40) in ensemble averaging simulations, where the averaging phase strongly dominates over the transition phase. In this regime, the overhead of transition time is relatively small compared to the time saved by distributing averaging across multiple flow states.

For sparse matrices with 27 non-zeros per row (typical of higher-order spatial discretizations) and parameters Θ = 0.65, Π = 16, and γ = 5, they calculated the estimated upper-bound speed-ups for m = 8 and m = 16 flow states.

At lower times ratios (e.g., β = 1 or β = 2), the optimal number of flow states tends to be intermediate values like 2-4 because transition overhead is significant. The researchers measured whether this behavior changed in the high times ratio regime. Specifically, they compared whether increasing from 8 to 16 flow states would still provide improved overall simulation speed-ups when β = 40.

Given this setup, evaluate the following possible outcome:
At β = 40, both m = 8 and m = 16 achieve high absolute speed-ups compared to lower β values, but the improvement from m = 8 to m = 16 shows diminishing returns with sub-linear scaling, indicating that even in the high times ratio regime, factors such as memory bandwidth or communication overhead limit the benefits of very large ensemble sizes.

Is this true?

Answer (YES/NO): NO